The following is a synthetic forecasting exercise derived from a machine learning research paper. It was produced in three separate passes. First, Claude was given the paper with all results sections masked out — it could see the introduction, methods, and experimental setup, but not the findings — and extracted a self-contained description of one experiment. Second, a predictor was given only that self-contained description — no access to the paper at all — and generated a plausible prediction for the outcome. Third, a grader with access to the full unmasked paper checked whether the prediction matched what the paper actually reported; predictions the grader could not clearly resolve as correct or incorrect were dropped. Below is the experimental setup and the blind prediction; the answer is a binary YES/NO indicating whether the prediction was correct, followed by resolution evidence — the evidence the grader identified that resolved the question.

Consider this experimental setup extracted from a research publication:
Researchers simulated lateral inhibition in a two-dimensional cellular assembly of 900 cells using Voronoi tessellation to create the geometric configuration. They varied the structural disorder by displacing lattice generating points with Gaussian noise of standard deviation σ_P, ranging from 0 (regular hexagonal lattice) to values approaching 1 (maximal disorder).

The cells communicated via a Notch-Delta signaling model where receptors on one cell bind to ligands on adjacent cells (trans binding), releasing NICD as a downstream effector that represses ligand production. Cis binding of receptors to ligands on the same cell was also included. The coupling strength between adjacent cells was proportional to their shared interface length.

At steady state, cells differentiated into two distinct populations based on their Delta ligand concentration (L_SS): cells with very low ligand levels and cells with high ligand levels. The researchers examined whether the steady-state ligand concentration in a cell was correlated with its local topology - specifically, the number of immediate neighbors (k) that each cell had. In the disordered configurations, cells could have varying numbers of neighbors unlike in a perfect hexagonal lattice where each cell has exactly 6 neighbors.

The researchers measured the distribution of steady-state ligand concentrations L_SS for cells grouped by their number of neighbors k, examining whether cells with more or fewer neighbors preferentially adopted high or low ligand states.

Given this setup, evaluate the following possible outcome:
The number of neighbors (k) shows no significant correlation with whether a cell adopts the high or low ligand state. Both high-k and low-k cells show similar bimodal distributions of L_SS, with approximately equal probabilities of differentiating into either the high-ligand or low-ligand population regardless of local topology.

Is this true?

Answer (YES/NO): NO